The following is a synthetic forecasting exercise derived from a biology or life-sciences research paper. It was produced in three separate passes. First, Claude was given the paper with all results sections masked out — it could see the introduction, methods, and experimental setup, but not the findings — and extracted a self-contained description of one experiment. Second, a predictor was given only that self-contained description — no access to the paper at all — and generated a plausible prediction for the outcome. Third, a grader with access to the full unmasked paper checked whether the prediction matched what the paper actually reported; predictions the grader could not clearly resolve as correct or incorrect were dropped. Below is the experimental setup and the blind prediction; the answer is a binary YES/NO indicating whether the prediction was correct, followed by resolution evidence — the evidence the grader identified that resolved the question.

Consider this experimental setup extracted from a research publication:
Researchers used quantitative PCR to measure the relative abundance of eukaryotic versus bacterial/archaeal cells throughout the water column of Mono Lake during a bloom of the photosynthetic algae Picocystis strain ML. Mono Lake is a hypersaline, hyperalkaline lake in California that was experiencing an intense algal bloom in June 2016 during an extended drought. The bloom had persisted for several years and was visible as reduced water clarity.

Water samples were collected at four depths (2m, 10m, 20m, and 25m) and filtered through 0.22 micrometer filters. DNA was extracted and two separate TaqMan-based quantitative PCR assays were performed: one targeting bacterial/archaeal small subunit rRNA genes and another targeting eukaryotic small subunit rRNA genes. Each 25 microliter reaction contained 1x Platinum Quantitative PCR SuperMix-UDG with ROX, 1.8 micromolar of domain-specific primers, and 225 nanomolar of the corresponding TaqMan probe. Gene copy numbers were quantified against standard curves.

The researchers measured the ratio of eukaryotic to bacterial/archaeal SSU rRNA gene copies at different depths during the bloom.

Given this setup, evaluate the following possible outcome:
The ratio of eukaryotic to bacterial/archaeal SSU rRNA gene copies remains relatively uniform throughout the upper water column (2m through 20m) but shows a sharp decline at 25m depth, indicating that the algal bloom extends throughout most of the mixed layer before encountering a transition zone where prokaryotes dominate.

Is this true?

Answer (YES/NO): NO